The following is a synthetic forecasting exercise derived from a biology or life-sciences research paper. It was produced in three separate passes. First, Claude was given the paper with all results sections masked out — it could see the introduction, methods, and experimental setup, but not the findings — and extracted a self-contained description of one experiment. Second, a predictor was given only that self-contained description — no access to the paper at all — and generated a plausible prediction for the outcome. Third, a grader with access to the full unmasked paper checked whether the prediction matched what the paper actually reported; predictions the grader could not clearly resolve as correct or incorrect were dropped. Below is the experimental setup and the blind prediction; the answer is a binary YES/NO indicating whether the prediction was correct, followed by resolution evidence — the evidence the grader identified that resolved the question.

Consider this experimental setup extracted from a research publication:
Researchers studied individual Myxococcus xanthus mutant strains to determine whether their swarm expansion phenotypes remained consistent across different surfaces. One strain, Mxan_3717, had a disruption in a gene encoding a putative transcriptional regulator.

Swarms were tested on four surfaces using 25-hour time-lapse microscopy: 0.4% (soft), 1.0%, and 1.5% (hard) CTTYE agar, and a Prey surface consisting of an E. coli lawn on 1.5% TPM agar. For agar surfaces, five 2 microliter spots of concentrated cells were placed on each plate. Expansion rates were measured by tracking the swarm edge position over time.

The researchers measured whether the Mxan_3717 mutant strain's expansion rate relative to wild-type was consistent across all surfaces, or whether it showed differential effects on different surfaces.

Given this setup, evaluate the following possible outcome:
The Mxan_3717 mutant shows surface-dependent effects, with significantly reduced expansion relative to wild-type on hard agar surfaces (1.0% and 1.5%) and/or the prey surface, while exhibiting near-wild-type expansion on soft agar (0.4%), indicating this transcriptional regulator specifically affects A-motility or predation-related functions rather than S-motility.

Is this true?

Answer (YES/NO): NO